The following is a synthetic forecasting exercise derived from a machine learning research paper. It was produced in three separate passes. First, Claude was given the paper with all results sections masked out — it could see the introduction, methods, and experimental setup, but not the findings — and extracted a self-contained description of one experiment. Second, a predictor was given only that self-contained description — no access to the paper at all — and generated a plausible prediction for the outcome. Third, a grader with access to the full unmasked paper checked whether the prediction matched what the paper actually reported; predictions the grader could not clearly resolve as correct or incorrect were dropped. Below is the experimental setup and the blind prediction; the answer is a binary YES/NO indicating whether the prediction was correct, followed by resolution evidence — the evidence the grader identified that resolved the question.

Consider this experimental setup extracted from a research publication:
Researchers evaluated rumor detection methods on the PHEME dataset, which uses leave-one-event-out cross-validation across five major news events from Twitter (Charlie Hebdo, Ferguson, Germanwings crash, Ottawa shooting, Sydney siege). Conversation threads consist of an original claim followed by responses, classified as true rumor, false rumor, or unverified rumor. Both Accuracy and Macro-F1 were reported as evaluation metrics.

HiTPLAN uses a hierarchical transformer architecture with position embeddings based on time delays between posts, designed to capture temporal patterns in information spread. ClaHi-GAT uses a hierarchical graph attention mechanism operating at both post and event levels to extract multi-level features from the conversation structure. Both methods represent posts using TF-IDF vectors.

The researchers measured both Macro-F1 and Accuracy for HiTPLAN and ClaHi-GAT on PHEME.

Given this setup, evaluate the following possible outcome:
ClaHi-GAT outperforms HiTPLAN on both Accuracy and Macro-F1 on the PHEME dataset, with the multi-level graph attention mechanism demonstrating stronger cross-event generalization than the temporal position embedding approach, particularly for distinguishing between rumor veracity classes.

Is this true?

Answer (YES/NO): YES